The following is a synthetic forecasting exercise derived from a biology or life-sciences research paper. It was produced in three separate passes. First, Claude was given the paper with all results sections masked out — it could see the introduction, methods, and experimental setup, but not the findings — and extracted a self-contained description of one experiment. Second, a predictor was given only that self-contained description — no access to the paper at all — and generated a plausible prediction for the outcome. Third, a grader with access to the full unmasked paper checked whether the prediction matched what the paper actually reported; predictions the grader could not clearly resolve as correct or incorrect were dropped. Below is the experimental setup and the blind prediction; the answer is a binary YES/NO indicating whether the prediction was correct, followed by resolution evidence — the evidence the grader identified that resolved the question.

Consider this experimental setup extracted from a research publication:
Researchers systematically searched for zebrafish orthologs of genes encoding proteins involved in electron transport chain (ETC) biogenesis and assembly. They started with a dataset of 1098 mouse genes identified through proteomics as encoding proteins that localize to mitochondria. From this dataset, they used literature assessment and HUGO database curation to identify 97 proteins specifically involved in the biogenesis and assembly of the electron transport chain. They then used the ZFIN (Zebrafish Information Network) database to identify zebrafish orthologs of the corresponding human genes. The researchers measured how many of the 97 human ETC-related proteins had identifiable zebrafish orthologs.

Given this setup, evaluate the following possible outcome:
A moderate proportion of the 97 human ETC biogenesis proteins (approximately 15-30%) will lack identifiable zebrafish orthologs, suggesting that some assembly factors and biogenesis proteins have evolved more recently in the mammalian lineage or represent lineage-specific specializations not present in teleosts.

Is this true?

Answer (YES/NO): NO